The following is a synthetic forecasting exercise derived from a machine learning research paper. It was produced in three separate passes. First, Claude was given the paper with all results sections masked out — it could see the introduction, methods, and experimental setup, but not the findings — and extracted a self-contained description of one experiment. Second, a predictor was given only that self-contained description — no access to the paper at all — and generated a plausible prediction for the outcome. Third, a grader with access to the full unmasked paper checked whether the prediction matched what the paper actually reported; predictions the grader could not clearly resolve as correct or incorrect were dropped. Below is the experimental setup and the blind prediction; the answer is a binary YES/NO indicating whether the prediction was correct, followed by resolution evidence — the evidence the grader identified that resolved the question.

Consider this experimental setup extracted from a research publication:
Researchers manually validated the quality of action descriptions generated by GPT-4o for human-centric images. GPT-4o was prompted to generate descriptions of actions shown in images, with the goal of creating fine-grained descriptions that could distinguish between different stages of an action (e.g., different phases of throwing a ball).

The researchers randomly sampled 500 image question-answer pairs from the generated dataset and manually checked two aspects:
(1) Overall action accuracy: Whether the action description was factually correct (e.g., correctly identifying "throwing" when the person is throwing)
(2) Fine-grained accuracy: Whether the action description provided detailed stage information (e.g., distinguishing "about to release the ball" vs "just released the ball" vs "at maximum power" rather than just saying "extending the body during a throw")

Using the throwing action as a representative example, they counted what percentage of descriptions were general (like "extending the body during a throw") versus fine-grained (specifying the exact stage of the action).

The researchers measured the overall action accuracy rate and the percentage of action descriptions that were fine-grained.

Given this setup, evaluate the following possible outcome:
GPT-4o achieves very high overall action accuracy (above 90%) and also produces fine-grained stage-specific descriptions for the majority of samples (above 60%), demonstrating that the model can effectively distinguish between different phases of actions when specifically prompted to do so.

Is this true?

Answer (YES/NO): NO